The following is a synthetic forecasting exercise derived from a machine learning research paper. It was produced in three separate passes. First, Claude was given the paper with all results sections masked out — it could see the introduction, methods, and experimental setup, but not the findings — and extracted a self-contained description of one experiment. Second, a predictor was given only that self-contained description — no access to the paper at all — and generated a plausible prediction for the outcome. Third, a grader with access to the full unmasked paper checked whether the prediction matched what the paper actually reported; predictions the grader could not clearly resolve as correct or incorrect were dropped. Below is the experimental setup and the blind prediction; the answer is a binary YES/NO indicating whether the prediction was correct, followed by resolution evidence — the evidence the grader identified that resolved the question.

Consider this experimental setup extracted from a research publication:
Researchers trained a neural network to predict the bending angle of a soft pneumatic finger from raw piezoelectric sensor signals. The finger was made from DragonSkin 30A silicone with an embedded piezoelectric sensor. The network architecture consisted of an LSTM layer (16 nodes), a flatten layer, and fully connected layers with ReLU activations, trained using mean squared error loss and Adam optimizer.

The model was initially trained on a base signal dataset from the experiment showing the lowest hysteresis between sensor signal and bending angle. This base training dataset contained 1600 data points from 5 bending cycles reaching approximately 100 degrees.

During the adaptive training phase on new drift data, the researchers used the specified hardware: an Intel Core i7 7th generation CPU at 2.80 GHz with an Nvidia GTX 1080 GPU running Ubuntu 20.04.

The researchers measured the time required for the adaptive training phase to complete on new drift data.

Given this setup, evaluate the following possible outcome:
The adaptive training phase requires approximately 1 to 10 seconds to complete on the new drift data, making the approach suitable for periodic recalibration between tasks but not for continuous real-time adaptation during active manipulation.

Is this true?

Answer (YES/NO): NO